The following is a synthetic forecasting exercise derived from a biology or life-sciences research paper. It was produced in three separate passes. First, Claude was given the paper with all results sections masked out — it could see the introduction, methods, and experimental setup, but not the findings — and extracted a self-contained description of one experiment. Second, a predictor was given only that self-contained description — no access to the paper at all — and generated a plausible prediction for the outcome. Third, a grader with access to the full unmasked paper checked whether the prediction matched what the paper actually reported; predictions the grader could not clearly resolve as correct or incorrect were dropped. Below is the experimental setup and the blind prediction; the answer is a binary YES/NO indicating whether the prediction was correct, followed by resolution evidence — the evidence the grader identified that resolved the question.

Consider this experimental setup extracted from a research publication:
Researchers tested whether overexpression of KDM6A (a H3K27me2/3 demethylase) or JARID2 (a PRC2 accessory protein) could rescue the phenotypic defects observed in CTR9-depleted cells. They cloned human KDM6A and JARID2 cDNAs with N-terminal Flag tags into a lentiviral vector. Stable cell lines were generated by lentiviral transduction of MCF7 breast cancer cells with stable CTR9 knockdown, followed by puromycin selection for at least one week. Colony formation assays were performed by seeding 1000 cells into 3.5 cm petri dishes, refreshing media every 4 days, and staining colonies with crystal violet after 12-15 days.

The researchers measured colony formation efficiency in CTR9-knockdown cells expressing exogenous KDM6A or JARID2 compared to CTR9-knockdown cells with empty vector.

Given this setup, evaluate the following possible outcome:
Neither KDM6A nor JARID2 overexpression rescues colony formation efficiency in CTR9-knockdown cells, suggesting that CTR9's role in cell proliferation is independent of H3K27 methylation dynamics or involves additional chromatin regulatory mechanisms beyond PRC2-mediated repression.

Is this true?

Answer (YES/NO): NO